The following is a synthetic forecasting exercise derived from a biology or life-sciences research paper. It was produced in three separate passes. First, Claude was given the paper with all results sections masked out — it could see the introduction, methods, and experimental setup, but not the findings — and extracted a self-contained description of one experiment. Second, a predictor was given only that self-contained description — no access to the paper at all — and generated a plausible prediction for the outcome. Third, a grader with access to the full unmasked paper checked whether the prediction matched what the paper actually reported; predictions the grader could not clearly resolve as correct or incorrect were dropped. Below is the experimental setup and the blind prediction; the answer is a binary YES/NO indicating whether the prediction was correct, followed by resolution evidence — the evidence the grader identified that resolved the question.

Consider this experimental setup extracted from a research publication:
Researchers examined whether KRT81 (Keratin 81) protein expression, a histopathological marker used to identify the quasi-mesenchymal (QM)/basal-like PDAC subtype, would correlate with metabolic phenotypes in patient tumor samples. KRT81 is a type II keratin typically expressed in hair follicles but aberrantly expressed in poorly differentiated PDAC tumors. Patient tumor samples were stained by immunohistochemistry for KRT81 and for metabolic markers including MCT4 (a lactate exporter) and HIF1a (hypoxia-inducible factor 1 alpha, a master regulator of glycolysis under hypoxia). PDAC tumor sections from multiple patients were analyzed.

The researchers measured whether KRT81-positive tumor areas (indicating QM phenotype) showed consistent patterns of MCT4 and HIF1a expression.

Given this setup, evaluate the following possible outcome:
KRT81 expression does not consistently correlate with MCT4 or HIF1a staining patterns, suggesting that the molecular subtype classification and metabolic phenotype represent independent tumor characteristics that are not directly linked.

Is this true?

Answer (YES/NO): NO